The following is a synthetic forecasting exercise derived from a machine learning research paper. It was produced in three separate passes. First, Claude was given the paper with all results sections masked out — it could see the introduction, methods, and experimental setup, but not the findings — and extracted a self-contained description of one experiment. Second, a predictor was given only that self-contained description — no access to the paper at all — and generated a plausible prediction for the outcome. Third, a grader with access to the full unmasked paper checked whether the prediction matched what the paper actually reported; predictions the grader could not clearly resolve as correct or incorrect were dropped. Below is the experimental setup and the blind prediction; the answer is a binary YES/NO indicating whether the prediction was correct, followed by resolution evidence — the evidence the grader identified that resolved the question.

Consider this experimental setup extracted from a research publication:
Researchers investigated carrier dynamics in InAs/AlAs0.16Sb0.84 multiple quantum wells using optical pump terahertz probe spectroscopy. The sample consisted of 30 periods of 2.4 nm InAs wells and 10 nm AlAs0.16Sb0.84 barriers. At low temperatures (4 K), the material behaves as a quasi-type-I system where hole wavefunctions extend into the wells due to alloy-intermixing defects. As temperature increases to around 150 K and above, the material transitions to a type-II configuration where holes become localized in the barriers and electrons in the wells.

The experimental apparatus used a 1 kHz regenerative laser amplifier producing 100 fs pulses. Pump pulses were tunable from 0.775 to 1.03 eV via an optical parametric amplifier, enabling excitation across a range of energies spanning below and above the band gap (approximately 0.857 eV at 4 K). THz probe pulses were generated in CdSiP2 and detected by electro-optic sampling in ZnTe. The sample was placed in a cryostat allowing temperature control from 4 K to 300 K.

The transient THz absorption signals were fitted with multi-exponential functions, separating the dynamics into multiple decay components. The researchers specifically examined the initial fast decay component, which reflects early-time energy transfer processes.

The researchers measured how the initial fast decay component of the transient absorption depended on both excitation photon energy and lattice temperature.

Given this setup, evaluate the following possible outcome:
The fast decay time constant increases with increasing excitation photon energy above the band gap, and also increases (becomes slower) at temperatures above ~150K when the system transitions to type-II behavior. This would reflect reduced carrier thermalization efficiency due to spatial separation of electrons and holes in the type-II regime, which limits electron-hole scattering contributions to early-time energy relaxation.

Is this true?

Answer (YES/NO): NO